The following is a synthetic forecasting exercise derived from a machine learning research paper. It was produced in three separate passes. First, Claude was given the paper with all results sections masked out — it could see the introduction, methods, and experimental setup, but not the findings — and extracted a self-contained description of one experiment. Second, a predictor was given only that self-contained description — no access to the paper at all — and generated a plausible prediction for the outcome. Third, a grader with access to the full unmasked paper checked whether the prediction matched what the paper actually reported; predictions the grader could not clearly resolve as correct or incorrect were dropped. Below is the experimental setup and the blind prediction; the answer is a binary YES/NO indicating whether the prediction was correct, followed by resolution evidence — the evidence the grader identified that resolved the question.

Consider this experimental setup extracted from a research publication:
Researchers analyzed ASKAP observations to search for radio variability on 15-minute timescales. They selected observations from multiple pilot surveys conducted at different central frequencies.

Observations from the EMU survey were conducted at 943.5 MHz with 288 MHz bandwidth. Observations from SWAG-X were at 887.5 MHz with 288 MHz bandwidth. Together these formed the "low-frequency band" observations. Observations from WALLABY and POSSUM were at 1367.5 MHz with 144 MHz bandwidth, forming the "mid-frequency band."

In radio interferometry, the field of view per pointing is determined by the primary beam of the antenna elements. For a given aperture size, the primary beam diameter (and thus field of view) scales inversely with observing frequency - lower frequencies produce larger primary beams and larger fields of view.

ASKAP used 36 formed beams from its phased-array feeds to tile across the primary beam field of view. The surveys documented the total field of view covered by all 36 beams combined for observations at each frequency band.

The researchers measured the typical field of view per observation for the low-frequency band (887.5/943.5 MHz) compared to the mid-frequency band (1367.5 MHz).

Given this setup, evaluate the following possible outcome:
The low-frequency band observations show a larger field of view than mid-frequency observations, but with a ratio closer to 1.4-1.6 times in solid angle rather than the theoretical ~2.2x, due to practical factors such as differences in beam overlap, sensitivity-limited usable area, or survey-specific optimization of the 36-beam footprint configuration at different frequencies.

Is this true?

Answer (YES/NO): NO